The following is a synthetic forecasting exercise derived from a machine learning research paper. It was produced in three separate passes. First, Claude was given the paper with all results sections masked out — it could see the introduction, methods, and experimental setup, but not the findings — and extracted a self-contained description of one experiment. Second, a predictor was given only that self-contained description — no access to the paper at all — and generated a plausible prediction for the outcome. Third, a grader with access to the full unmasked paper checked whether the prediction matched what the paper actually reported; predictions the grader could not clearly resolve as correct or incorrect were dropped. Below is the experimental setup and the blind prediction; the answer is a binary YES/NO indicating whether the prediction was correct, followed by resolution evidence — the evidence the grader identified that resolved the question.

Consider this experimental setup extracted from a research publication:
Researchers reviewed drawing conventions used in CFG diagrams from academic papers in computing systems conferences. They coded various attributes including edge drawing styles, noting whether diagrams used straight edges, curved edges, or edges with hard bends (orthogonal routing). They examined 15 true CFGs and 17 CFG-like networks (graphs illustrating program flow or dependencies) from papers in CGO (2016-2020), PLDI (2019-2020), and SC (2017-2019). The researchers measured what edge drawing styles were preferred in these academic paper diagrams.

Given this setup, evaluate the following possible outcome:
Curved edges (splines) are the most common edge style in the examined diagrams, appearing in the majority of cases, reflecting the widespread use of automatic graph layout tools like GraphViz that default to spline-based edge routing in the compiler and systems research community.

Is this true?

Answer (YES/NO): NO